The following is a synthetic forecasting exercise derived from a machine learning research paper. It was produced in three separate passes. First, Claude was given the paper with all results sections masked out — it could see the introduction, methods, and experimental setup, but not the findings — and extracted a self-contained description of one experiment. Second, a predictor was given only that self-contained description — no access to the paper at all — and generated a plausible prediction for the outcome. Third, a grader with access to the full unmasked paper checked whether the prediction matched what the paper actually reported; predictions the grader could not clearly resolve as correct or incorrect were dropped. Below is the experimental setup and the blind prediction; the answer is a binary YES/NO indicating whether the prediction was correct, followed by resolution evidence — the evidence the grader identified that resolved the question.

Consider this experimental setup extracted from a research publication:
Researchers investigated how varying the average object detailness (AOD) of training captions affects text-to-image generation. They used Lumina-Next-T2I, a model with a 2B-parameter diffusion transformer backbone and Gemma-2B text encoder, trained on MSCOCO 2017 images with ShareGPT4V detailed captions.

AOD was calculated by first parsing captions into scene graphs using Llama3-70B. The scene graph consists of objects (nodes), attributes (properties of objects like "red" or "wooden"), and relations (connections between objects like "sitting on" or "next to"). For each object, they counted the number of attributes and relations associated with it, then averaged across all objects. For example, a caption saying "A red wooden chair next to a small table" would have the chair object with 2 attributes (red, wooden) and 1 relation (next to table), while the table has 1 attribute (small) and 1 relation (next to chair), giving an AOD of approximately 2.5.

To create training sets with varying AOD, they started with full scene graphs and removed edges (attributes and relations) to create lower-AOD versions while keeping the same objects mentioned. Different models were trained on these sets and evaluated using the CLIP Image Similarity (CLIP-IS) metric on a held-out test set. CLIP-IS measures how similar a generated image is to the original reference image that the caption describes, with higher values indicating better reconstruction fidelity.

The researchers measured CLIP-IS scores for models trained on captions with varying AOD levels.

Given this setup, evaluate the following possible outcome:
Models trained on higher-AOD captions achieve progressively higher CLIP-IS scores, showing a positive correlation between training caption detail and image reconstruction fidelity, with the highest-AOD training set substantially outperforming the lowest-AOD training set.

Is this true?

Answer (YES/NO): YES